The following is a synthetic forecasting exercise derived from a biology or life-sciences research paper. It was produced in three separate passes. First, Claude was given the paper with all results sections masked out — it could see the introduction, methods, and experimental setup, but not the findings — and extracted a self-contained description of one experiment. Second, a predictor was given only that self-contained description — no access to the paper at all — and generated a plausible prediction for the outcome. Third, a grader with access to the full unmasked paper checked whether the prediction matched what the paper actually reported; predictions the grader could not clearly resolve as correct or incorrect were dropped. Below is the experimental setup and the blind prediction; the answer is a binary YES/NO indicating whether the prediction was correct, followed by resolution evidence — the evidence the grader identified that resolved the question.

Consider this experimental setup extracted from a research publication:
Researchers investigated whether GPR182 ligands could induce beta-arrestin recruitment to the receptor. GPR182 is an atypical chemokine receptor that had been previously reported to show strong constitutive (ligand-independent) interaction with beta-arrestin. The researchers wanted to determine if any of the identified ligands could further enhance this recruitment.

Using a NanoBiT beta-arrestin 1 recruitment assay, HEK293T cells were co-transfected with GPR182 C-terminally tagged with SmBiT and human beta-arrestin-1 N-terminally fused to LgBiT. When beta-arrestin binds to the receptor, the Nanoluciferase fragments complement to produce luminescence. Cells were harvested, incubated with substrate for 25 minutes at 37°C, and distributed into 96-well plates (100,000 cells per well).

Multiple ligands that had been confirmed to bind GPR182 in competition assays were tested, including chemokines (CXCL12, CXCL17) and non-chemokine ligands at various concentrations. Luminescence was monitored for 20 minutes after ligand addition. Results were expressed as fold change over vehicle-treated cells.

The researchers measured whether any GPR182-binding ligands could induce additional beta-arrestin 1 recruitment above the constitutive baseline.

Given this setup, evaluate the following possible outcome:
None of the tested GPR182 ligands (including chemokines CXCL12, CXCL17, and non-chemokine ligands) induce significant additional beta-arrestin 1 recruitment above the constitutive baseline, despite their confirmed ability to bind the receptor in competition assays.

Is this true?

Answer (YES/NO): YES